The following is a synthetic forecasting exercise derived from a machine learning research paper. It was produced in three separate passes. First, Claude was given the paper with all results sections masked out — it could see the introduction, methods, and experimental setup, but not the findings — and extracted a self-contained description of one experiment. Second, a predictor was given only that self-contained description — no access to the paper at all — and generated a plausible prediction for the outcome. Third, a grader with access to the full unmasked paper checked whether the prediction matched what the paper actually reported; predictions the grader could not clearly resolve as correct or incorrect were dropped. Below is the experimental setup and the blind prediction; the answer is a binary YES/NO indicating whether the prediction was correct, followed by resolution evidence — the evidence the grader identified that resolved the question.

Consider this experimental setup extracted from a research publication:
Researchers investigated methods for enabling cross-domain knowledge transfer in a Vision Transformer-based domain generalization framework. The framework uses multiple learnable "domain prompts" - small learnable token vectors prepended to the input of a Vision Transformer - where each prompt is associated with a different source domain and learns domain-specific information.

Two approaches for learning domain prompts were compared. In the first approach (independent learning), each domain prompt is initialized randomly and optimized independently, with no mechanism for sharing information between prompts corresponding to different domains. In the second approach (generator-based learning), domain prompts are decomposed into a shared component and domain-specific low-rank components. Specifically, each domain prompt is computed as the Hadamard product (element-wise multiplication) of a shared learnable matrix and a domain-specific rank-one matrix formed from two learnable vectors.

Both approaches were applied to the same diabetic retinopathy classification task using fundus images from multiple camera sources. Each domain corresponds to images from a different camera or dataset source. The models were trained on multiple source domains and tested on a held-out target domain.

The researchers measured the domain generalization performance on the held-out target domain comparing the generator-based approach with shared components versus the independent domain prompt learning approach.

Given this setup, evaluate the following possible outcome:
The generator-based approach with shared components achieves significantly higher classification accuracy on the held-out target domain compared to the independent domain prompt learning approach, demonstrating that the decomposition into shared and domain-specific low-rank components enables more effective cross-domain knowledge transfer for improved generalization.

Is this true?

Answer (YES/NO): NO